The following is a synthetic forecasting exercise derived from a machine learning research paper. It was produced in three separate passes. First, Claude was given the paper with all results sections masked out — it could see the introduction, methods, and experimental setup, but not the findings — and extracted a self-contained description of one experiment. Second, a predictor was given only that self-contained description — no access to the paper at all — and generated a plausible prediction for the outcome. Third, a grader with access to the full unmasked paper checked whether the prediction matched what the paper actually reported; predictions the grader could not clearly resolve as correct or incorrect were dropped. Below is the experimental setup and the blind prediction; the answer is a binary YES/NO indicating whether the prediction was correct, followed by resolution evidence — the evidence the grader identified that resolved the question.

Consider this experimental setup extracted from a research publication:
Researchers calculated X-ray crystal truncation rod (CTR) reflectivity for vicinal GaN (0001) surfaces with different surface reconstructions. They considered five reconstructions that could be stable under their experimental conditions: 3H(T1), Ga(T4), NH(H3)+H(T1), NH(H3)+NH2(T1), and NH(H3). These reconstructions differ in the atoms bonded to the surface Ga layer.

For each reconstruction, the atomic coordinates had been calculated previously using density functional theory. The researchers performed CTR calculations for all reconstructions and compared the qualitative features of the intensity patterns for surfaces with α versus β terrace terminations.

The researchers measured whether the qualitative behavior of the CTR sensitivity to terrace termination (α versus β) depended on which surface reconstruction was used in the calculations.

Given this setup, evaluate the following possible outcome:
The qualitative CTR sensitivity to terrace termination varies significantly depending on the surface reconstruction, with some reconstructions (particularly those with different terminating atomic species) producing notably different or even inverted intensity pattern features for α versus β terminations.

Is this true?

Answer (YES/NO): NO